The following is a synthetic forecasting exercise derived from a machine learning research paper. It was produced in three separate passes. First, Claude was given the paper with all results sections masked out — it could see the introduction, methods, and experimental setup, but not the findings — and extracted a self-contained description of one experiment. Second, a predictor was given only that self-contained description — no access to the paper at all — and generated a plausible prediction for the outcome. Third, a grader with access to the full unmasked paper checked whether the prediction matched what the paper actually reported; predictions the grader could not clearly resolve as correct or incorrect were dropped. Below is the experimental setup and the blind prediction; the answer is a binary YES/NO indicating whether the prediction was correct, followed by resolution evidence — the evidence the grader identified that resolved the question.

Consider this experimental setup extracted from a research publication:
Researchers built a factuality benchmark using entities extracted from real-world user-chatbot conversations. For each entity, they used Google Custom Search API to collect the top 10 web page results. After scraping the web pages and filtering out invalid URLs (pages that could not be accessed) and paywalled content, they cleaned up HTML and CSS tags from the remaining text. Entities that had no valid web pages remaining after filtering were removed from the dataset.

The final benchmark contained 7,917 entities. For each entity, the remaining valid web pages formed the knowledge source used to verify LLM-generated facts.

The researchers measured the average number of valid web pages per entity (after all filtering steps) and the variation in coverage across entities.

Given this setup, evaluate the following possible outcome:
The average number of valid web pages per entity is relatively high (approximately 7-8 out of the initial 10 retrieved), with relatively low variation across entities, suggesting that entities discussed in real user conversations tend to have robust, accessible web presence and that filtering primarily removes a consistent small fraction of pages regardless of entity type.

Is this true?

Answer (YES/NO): NO